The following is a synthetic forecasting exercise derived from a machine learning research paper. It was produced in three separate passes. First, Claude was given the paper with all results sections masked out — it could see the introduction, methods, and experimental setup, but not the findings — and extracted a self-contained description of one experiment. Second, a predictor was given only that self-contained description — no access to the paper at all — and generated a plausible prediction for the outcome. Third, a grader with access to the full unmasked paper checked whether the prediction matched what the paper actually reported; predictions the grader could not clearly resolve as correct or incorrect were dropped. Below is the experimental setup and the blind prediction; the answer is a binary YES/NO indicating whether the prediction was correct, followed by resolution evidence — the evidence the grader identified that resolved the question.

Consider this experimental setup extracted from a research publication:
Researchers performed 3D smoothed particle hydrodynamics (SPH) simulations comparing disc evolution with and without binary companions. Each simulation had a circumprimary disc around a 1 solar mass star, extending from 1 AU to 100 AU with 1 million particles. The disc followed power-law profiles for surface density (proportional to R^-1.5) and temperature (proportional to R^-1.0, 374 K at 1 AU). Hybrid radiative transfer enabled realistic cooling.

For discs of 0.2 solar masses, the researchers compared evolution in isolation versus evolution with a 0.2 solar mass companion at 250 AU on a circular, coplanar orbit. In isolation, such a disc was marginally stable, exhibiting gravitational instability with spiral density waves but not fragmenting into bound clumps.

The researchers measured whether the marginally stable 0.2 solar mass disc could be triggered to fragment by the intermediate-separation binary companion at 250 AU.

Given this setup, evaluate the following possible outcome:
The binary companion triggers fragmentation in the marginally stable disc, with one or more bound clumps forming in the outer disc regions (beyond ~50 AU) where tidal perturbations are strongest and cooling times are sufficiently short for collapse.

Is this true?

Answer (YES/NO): YES